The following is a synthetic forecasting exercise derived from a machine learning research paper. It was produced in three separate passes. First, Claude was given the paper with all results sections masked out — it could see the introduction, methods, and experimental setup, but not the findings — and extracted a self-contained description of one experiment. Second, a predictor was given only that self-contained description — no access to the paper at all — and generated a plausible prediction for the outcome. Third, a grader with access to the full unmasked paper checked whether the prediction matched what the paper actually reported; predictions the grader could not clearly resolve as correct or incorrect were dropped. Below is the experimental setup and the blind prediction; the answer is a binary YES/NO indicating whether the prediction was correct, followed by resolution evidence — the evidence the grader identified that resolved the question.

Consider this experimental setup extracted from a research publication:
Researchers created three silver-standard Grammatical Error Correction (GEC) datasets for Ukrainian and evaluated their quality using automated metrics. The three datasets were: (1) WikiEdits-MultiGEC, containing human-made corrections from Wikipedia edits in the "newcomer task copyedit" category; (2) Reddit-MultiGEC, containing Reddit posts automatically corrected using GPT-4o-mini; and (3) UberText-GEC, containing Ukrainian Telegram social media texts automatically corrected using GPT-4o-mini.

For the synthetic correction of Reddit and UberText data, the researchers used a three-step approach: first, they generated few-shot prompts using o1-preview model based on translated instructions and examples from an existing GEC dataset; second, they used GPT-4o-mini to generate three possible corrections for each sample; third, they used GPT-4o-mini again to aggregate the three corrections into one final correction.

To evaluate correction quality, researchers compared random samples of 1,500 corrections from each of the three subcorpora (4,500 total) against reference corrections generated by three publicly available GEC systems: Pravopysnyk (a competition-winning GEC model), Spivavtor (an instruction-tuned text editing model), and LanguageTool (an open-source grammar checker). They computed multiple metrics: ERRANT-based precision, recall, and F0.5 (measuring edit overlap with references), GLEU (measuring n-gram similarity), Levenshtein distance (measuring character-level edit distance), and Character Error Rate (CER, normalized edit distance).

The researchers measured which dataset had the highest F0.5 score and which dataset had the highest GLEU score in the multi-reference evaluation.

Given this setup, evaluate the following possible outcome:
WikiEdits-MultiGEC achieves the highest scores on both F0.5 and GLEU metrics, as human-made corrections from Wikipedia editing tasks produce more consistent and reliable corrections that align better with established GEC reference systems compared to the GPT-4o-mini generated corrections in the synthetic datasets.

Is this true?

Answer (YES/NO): NO